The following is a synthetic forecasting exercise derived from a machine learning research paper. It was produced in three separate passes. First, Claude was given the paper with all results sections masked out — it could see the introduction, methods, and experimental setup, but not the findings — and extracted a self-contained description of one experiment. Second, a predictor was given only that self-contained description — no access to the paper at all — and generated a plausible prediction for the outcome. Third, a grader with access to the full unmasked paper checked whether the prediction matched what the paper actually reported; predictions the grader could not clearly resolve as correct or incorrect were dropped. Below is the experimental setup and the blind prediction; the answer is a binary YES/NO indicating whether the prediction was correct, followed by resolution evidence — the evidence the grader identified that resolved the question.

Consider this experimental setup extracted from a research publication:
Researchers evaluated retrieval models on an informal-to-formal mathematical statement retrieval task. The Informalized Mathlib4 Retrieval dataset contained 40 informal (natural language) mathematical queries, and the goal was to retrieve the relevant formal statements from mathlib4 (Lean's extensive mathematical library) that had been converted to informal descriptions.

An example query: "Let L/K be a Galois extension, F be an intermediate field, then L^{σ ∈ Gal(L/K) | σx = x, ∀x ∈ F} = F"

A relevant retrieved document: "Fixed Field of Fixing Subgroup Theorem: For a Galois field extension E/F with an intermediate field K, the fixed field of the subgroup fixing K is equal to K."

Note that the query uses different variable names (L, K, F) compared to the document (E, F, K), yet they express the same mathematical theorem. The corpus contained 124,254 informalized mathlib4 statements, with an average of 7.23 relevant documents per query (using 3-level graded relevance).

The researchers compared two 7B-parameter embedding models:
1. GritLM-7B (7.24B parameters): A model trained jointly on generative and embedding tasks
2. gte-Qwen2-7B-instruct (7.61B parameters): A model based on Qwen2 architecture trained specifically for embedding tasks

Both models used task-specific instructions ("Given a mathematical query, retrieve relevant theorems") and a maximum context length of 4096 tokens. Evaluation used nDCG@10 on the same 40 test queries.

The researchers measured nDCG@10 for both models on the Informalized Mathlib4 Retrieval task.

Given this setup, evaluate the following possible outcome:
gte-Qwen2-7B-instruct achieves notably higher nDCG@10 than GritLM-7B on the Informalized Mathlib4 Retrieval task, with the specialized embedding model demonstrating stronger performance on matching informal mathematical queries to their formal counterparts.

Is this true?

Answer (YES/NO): NO